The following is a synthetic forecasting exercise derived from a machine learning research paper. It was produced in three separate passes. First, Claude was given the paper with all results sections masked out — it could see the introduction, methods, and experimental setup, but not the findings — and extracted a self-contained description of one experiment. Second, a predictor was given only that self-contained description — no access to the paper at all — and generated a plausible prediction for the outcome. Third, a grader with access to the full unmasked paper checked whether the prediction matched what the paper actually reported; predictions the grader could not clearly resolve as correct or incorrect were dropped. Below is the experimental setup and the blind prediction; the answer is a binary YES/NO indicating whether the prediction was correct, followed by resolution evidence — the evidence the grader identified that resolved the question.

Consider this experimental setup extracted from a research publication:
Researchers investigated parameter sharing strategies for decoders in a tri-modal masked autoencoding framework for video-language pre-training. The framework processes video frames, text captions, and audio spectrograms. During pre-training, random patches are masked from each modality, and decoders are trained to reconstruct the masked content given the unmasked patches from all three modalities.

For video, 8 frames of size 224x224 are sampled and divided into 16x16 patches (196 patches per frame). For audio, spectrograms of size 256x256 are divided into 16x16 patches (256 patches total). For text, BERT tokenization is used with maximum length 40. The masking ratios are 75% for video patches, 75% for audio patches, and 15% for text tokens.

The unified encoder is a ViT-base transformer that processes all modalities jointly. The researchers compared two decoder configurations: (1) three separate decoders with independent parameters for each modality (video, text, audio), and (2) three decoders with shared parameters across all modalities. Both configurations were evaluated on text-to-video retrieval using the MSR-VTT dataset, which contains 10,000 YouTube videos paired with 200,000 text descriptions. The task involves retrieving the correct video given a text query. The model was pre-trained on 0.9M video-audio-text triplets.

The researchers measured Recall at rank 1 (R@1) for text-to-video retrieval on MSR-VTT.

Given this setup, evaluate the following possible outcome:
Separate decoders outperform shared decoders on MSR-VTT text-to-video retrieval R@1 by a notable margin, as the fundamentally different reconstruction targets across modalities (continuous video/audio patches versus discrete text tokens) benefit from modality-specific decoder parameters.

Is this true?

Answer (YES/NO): NO